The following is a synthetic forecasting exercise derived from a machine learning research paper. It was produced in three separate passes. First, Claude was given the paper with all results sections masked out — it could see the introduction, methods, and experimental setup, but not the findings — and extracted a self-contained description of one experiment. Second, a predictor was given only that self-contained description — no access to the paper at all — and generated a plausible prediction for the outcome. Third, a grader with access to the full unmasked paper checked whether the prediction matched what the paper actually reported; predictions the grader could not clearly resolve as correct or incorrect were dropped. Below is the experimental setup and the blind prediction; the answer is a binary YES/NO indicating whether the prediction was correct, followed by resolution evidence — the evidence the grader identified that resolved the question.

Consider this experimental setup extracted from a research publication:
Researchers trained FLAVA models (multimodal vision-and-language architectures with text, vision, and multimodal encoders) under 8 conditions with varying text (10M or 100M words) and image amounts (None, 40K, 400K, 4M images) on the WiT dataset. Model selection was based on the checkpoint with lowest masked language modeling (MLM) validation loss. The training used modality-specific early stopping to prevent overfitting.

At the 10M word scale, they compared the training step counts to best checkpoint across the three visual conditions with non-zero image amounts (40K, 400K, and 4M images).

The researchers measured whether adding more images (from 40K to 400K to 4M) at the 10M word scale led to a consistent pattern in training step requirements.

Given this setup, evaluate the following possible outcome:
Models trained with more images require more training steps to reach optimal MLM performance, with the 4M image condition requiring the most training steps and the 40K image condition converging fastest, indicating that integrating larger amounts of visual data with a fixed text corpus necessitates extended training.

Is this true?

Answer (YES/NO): NO